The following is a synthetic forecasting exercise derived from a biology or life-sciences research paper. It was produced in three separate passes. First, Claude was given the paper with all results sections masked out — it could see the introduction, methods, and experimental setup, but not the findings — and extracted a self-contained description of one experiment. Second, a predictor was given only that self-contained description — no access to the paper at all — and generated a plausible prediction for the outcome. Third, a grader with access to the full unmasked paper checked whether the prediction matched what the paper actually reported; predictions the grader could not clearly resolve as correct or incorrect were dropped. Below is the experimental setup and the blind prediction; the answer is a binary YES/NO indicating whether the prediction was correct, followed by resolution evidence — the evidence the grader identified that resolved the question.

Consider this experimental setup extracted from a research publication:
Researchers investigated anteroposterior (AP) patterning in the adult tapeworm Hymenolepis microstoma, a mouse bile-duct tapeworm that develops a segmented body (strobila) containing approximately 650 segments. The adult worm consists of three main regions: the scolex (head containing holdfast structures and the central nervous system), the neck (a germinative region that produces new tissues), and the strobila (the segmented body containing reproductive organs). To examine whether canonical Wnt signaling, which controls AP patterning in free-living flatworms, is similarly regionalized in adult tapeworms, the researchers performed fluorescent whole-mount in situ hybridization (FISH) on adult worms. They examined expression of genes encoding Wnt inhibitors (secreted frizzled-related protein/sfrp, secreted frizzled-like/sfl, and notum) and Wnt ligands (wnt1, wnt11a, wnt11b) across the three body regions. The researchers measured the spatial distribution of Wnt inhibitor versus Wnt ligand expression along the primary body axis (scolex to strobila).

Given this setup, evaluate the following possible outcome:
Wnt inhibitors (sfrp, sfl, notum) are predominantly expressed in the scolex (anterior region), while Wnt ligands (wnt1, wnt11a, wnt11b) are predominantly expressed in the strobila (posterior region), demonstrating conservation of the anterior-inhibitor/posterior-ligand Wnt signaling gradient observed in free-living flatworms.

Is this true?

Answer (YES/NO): NO